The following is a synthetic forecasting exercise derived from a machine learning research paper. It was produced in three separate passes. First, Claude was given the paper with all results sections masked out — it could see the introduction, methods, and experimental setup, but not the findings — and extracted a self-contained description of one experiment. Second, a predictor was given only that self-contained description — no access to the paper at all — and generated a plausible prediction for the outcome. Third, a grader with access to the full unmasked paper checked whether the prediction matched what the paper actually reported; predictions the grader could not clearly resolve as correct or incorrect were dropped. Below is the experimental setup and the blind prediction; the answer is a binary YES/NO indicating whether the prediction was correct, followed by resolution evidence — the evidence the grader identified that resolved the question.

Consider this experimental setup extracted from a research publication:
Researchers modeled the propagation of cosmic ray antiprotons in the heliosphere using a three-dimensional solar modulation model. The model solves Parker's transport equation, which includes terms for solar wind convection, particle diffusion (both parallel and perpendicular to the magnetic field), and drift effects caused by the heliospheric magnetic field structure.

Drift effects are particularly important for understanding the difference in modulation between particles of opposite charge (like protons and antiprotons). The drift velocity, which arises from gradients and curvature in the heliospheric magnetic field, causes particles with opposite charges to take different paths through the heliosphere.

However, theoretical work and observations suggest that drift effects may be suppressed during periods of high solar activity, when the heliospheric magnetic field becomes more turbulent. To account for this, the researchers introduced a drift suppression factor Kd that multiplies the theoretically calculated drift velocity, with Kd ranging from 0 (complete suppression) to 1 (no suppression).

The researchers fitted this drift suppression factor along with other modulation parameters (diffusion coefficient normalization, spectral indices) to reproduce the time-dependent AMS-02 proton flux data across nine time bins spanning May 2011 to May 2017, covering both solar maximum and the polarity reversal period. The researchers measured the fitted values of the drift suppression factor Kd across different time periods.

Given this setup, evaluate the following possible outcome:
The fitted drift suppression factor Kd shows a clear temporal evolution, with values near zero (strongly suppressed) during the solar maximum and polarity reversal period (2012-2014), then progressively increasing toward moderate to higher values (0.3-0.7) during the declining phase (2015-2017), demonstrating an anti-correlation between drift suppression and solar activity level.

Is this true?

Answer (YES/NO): NO